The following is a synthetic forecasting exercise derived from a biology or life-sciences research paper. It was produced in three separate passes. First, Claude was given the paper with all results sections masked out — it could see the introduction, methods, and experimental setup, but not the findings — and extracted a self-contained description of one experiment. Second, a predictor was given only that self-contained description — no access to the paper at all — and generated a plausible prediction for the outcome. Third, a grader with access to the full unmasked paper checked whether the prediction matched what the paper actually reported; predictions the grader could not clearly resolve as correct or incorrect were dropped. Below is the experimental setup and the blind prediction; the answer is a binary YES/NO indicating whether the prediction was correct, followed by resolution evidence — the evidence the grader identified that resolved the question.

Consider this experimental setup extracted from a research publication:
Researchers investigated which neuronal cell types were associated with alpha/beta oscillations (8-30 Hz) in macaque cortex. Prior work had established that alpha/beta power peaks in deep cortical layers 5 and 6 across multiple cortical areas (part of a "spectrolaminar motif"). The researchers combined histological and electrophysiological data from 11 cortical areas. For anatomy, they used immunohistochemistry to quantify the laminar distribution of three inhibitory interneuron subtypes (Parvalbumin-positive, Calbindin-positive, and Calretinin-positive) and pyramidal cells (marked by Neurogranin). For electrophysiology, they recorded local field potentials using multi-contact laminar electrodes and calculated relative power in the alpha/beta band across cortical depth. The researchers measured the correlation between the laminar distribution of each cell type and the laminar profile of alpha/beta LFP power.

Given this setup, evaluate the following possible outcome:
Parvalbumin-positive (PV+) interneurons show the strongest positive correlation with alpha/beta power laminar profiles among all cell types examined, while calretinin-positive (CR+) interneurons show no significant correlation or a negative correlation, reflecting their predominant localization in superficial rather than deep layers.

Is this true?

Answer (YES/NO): NO